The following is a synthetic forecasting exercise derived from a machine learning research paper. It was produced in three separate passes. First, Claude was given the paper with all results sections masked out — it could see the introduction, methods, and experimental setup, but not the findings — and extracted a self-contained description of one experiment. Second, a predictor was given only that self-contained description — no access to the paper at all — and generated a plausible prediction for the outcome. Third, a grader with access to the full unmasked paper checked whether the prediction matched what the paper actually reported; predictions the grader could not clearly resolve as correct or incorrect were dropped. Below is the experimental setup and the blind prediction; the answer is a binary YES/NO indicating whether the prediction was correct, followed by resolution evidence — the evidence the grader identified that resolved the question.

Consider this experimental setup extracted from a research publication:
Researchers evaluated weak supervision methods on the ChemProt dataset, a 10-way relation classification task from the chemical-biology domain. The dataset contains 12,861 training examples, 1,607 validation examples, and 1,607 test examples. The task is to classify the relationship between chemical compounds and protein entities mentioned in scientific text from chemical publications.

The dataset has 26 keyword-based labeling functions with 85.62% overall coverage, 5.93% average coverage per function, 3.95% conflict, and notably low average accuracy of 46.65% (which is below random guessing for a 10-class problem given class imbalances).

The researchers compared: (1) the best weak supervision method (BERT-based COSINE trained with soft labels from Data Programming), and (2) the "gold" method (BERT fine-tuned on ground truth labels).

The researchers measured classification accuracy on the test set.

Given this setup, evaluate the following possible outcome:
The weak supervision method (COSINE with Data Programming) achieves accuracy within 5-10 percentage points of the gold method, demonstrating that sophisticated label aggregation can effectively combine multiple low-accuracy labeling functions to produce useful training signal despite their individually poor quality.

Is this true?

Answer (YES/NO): NO